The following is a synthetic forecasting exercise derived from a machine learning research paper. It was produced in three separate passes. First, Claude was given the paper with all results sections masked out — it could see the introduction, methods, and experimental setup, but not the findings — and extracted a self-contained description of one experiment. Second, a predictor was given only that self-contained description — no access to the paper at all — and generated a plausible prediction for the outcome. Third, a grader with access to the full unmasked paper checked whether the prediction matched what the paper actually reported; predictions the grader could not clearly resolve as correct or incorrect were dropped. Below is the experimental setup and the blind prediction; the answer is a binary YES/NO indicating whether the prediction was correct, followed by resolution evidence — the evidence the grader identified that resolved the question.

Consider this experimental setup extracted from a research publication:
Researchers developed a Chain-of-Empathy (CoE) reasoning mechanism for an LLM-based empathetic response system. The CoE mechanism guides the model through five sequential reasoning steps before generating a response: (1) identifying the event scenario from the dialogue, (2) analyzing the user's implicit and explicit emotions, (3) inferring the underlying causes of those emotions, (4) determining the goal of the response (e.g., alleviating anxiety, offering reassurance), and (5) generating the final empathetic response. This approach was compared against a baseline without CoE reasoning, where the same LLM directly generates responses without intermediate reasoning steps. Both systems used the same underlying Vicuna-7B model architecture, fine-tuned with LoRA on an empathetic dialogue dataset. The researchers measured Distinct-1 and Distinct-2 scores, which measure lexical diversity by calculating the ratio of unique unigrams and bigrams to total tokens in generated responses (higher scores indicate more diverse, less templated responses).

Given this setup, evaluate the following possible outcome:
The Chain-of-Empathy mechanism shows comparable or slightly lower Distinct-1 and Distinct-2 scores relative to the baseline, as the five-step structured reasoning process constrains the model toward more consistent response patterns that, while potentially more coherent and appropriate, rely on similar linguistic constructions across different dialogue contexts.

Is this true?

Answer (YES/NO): NO